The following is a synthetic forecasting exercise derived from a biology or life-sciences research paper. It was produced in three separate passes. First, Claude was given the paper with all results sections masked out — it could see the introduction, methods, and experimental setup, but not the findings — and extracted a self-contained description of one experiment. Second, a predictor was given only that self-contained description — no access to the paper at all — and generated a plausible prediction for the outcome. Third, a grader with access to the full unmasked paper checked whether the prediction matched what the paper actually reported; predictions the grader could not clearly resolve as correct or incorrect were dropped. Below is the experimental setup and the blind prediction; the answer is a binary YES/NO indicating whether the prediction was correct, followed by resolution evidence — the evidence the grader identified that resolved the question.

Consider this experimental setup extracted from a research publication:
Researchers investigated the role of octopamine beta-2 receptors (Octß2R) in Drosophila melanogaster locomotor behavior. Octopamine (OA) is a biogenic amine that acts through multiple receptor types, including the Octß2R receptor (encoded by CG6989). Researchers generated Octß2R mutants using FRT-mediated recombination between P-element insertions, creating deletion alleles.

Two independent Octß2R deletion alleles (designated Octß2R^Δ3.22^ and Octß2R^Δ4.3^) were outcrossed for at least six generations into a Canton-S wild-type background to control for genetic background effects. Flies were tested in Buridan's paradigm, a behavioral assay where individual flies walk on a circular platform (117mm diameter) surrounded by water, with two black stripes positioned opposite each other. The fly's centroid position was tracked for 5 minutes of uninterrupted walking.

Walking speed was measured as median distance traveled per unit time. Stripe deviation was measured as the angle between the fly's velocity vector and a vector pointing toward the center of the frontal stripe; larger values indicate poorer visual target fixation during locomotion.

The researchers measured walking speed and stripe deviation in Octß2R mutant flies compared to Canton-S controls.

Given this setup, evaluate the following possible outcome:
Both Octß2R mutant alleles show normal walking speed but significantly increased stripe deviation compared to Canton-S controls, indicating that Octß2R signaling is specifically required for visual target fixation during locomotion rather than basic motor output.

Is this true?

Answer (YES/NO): NO